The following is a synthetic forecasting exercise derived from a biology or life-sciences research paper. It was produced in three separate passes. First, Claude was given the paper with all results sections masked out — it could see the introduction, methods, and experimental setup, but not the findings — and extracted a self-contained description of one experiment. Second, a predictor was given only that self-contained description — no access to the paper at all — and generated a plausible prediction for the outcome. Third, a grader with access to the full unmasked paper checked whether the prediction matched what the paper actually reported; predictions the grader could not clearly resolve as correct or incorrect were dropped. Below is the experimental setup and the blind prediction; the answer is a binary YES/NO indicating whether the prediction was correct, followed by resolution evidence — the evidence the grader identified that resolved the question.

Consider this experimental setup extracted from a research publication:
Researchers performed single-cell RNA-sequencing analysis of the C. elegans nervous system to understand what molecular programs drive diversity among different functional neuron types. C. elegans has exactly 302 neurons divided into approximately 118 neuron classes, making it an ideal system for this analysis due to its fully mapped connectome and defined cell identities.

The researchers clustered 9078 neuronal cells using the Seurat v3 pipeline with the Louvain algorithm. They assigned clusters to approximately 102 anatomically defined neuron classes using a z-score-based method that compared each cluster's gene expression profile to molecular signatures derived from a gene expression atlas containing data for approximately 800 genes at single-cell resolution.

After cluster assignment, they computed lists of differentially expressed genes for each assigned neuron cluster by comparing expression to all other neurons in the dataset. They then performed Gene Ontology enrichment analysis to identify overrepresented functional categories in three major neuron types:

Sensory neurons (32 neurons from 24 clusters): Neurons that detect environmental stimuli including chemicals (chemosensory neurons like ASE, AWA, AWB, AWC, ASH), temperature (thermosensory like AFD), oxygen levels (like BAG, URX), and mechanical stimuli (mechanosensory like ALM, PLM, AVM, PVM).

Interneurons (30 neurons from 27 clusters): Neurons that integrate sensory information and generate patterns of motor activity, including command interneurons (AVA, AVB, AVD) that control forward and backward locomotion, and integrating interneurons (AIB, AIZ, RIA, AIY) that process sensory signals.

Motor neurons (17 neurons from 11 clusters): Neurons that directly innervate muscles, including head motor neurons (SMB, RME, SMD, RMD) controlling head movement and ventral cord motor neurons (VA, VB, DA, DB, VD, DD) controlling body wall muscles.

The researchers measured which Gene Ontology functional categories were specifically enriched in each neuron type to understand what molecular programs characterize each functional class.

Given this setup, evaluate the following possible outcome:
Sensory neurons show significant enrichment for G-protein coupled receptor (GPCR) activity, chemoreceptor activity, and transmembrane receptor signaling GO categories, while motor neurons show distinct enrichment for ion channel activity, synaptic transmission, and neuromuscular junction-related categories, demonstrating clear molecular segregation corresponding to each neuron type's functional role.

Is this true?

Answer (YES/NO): NO